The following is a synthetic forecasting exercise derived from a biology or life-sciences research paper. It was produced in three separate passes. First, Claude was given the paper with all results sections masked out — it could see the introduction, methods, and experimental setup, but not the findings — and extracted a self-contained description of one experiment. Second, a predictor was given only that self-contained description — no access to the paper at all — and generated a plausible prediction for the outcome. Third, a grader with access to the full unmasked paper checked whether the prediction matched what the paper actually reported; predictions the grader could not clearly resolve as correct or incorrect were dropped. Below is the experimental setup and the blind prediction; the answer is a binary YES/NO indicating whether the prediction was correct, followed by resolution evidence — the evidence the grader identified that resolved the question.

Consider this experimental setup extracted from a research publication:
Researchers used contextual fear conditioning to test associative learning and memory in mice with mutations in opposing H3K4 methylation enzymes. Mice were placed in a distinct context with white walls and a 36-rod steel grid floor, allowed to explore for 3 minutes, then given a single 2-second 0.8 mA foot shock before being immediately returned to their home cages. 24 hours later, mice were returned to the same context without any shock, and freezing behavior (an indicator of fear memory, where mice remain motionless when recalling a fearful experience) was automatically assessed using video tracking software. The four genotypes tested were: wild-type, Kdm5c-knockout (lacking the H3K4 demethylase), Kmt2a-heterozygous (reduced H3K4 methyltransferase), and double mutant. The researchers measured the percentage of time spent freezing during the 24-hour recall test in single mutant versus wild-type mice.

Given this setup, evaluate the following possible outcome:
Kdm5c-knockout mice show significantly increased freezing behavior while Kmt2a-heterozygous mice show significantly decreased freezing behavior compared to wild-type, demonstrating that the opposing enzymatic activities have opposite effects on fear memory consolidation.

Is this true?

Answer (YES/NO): NO